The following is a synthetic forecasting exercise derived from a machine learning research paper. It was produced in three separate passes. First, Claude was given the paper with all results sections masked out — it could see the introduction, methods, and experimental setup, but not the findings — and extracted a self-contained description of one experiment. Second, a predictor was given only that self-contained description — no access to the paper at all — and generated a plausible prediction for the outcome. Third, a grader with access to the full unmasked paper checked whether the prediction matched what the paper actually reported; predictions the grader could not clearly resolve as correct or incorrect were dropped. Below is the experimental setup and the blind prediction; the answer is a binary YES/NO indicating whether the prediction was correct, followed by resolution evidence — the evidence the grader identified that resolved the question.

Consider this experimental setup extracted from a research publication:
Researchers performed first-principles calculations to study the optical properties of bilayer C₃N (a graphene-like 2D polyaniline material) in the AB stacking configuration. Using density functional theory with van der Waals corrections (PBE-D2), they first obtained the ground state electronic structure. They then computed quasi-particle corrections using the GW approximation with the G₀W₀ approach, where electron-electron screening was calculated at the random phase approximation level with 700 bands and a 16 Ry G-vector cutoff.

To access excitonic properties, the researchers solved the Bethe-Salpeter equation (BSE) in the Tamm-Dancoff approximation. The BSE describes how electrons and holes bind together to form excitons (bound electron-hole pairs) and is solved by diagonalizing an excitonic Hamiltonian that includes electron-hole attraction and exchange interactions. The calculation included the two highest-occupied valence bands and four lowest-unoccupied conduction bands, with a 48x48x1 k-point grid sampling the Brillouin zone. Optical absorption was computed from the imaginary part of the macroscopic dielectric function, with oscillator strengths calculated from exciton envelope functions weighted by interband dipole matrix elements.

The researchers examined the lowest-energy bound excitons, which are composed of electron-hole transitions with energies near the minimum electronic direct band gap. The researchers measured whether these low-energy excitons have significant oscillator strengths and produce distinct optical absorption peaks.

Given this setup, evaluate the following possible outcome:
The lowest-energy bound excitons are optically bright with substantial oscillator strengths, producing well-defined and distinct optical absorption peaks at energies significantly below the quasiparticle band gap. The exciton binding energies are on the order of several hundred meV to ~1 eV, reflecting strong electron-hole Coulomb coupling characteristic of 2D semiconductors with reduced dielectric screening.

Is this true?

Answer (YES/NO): NO